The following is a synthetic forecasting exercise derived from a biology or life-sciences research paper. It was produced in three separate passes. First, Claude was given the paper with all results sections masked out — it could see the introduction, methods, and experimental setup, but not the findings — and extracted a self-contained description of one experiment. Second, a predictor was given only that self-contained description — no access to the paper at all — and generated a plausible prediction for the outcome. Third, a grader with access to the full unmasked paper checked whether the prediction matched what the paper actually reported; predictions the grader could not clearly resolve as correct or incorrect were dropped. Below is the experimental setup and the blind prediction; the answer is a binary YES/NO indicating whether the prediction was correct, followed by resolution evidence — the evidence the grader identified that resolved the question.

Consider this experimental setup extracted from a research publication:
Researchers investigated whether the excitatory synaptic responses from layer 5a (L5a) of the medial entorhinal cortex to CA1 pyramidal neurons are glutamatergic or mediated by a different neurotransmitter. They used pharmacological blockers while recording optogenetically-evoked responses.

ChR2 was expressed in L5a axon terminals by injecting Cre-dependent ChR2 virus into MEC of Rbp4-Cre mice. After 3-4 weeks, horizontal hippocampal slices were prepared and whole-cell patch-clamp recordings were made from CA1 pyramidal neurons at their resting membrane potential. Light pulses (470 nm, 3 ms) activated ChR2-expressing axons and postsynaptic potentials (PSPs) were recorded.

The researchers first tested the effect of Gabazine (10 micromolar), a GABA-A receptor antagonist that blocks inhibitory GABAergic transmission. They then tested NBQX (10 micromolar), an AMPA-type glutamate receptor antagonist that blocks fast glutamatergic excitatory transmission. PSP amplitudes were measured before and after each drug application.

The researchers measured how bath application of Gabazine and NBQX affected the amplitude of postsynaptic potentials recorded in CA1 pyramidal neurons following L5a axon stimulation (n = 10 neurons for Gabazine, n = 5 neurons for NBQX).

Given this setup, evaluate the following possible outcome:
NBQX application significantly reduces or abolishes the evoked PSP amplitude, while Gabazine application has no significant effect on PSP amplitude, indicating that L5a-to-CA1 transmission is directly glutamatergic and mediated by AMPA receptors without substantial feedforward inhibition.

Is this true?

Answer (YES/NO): YES